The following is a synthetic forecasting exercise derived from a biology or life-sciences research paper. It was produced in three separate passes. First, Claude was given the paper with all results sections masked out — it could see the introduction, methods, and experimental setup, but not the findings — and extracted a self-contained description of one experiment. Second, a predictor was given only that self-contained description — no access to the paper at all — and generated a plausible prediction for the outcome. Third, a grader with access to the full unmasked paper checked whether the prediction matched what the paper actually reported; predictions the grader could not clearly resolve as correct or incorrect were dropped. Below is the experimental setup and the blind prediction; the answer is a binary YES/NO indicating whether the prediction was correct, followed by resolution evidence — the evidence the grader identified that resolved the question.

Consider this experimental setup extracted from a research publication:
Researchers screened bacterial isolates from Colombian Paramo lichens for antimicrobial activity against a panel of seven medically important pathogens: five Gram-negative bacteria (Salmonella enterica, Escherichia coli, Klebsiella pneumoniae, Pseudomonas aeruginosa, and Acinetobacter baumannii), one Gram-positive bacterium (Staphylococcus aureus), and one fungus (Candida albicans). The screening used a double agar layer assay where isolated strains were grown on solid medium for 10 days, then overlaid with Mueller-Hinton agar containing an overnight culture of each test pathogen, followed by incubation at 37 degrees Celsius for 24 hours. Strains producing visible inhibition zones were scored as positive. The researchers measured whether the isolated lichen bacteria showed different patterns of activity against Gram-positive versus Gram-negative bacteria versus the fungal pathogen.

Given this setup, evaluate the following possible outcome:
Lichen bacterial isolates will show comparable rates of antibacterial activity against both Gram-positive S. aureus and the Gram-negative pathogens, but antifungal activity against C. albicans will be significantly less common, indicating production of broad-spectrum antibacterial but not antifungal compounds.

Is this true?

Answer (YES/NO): NO